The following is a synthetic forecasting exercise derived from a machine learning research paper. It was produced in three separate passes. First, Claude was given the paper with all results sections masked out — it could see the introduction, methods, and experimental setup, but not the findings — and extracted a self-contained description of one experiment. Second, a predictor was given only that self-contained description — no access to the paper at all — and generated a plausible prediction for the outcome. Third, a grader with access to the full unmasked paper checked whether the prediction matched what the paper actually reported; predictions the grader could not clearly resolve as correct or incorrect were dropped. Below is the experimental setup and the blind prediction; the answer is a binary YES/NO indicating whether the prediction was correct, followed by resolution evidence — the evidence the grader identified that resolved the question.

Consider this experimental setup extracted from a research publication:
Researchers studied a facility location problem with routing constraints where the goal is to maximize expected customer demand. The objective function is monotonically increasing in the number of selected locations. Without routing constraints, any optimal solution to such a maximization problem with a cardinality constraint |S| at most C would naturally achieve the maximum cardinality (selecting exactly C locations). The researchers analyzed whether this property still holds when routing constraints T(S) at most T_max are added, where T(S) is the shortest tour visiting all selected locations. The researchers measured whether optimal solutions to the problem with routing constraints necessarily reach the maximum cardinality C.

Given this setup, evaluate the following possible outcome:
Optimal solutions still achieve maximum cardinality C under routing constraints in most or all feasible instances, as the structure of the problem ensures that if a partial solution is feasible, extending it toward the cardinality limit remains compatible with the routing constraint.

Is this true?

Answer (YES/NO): NO